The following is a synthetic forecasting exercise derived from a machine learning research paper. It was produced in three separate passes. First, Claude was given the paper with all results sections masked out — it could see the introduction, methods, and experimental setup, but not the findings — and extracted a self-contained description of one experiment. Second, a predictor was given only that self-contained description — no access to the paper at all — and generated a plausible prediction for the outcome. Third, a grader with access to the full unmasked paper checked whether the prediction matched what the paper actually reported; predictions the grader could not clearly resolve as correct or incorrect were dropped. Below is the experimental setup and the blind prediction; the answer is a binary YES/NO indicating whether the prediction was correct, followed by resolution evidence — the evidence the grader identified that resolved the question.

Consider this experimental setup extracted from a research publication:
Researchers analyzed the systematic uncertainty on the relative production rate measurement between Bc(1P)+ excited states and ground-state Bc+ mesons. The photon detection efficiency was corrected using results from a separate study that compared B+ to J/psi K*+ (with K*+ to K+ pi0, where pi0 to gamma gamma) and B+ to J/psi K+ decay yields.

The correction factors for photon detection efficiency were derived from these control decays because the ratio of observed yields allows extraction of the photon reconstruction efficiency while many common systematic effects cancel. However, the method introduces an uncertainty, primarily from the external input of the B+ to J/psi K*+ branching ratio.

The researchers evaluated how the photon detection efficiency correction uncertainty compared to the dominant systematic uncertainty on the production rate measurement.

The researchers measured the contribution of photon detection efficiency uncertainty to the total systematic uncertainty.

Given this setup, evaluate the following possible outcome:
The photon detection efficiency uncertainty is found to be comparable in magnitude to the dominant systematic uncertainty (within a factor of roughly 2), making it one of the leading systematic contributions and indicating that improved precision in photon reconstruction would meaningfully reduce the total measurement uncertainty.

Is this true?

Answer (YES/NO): YES